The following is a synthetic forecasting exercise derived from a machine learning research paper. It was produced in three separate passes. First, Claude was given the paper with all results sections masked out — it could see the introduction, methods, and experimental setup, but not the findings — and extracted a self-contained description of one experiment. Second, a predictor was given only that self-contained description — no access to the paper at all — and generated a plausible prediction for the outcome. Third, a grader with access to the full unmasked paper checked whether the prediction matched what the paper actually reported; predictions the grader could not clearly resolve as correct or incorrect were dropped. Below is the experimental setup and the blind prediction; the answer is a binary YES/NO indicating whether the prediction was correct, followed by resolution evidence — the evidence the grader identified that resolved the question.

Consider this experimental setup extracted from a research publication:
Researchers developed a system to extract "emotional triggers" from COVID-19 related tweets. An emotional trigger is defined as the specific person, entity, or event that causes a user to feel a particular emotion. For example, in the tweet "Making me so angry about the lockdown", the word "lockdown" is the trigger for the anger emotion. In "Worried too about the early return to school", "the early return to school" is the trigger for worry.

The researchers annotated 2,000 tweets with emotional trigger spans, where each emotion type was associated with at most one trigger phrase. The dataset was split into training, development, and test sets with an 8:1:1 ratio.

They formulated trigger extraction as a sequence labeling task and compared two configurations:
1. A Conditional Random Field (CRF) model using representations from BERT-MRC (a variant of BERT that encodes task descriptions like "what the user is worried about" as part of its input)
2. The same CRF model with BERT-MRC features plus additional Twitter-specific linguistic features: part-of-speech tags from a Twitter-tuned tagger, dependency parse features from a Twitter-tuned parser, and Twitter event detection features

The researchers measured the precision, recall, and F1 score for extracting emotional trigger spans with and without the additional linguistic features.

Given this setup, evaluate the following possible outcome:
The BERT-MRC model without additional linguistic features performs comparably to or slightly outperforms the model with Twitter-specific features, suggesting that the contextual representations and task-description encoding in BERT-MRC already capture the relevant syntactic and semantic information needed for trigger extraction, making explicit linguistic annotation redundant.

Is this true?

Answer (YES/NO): NO